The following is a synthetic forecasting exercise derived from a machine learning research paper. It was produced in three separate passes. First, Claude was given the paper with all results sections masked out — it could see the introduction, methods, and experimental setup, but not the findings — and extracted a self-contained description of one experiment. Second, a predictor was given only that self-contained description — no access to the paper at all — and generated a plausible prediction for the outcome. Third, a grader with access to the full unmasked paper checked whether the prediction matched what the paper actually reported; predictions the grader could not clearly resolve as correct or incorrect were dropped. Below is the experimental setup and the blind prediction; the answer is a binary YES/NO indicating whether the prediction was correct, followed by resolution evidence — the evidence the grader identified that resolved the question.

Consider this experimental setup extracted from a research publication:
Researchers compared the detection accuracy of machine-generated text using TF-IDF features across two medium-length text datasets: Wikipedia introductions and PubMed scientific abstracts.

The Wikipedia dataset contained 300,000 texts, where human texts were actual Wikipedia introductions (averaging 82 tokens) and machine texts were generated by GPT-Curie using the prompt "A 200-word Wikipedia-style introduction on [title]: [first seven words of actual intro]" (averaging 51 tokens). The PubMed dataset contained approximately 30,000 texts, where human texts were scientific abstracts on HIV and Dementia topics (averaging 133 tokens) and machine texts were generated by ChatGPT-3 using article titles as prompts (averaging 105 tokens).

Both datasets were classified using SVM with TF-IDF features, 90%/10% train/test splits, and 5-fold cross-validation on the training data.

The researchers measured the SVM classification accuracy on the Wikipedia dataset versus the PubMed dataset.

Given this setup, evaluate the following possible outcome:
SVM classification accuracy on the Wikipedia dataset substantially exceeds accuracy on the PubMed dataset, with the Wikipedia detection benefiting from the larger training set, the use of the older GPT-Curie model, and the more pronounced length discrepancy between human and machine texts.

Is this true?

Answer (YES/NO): NO